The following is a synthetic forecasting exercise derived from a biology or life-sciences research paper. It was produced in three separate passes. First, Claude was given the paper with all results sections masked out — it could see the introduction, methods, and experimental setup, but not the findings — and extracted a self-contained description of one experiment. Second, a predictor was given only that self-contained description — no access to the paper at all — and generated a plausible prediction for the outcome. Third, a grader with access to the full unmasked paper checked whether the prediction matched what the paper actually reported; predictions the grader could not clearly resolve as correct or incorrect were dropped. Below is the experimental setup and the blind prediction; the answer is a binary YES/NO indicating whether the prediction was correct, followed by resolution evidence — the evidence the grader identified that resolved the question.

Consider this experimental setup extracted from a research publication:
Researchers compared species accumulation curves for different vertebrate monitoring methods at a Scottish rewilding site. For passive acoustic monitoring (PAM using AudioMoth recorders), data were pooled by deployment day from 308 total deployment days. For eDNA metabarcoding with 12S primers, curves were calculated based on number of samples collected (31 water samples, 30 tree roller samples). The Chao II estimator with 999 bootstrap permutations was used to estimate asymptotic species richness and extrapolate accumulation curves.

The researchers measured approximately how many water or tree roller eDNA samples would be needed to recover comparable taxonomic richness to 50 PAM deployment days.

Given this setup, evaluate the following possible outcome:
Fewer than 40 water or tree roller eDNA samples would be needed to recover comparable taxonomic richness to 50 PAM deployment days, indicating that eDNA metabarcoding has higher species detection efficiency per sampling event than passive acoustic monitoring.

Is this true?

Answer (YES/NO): YES